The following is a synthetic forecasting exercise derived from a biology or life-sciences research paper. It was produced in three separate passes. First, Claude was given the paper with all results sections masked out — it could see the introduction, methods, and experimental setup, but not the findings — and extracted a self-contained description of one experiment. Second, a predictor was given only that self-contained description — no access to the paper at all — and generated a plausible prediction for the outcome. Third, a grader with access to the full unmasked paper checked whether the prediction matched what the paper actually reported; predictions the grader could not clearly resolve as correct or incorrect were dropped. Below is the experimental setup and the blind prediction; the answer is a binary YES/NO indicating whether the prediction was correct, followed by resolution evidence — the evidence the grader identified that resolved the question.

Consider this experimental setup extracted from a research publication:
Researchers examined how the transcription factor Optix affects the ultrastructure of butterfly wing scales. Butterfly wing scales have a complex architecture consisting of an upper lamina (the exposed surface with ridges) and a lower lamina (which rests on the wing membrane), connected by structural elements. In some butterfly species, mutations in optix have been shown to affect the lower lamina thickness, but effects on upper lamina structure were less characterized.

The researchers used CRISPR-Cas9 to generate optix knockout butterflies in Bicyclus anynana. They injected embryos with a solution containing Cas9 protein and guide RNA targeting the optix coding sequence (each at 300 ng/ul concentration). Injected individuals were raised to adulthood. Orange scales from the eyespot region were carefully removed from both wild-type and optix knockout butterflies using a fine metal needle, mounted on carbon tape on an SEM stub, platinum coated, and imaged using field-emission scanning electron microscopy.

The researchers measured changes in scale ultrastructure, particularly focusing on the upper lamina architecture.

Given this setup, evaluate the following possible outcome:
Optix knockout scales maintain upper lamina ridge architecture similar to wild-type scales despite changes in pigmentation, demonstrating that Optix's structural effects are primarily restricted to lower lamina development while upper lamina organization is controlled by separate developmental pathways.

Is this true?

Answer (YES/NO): NO